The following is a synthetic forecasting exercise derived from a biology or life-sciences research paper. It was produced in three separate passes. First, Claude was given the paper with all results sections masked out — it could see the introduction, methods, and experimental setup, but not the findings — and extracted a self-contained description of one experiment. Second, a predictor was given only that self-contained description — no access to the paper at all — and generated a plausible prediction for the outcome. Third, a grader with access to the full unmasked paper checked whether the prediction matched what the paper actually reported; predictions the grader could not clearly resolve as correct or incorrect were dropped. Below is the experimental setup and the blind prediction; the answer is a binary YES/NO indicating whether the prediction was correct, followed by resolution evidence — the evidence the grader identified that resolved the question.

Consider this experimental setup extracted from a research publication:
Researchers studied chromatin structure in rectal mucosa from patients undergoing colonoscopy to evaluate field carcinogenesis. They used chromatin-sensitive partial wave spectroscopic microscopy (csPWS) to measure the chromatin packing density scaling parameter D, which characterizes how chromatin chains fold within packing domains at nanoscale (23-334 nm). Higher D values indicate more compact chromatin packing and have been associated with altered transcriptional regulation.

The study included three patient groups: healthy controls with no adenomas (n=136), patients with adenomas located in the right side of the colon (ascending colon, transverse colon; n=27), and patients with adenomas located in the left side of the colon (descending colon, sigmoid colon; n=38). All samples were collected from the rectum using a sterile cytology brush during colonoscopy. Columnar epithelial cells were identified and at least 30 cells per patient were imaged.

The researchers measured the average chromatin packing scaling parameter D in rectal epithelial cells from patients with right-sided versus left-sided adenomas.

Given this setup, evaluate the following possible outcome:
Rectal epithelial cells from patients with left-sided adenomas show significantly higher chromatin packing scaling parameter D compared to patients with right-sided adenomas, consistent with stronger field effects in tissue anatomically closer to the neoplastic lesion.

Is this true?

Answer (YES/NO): NO